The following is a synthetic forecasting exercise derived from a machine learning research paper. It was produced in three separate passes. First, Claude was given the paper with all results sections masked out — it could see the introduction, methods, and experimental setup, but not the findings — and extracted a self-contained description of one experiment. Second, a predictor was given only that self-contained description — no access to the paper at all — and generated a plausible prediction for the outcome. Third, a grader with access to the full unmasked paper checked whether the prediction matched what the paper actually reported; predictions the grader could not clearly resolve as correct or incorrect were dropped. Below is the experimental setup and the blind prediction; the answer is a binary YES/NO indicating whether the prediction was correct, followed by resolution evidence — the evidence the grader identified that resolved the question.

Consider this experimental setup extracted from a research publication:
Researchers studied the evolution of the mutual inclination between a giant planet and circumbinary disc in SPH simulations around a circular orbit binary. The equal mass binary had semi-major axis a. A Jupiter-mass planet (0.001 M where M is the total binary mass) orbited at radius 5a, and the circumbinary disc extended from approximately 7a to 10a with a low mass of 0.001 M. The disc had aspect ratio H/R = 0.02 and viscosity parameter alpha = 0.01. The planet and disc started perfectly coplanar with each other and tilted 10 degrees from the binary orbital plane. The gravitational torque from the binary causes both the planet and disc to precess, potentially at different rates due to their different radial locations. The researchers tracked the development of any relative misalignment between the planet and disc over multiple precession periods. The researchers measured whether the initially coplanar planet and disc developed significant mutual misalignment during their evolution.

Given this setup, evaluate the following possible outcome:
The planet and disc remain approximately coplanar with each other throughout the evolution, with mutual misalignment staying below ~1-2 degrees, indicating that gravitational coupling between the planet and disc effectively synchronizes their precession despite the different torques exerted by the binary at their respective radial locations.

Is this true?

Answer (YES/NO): NO